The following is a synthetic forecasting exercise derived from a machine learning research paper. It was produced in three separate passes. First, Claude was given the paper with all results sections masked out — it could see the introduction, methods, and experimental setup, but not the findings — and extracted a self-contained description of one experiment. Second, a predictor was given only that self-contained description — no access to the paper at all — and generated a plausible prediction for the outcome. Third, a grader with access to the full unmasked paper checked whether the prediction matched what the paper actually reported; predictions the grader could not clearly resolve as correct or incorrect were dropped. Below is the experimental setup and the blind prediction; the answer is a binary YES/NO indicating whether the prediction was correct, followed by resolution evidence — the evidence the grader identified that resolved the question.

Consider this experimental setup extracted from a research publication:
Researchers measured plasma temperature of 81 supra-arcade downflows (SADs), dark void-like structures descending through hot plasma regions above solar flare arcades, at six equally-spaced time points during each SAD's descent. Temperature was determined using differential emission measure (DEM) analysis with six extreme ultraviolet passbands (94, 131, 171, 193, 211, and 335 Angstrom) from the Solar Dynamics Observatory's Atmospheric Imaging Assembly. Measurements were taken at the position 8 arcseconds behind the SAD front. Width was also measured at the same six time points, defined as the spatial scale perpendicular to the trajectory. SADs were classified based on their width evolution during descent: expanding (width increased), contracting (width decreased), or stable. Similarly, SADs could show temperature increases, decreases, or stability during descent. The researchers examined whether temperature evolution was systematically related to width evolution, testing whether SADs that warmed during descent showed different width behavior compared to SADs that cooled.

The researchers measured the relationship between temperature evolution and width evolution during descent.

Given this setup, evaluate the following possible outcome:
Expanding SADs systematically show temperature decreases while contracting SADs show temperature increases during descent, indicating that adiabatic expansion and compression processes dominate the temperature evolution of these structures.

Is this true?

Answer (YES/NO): NO